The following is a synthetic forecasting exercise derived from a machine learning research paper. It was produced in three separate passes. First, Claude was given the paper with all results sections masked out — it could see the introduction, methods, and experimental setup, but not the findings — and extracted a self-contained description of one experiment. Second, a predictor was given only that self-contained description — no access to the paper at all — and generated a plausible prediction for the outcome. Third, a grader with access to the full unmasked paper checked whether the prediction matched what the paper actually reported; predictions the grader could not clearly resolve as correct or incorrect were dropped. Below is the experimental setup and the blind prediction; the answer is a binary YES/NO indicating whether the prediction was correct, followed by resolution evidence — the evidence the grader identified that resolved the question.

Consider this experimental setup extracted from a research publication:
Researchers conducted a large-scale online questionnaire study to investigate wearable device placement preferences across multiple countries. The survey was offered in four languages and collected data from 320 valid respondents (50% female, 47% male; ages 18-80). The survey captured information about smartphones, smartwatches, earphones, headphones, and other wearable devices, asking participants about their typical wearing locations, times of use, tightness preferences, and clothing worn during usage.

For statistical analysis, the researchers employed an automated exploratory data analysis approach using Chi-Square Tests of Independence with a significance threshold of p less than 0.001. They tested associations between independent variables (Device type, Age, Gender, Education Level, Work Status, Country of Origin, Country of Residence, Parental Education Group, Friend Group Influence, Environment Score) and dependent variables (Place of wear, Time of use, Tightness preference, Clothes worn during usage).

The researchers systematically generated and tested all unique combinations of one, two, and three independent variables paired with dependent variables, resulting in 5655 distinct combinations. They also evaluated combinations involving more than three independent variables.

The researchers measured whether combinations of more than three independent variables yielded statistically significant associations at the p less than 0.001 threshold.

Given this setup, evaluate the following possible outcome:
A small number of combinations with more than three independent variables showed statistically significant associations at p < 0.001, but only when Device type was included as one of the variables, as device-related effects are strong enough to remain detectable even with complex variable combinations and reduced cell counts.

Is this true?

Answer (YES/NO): NO